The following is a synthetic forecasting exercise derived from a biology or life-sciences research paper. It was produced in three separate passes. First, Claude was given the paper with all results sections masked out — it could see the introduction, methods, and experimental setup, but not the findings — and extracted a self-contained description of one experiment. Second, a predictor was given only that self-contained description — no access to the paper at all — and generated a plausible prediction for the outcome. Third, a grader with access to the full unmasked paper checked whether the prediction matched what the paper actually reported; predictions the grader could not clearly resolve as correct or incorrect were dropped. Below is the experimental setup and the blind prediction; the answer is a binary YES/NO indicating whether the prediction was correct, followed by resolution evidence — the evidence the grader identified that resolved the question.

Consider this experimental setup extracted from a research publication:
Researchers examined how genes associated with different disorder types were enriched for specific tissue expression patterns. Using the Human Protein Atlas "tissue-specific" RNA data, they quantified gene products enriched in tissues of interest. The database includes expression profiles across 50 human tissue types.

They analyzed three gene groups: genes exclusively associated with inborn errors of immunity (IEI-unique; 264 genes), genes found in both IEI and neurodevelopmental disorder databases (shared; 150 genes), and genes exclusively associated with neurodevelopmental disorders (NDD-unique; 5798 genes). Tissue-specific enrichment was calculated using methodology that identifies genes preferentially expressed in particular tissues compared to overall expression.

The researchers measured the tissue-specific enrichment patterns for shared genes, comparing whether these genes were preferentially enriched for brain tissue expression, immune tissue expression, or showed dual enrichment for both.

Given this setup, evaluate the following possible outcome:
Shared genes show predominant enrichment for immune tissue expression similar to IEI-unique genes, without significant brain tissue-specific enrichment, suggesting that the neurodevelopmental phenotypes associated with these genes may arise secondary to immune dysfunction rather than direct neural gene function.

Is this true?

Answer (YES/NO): NO